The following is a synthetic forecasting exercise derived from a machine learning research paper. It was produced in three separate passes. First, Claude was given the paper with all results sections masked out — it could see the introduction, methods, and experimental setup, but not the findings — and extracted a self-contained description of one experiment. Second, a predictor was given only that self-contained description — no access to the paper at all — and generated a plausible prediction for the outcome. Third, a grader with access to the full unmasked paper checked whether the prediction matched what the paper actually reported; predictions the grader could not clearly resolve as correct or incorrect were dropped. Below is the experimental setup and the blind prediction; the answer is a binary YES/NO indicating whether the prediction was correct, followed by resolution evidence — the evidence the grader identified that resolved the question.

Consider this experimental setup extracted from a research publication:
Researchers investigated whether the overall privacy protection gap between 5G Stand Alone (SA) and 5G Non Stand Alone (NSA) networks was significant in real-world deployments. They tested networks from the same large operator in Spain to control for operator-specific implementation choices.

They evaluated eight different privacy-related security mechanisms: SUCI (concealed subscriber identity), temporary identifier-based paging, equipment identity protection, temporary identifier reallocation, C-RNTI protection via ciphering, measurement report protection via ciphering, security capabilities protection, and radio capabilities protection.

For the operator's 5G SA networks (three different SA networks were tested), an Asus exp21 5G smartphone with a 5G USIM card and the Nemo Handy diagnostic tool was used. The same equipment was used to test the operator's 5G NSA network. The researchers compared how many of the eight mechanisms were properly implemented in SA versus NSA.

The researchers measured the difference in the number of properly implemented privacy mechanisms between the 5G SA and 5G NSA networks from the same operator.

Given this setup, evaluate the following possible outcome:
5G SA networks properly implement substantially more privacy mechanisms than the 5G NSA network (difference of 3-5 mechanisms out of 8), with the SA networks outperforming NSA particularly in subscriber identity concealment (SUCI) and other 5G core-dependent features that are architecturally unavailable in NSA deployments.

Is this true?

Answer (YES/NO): NO